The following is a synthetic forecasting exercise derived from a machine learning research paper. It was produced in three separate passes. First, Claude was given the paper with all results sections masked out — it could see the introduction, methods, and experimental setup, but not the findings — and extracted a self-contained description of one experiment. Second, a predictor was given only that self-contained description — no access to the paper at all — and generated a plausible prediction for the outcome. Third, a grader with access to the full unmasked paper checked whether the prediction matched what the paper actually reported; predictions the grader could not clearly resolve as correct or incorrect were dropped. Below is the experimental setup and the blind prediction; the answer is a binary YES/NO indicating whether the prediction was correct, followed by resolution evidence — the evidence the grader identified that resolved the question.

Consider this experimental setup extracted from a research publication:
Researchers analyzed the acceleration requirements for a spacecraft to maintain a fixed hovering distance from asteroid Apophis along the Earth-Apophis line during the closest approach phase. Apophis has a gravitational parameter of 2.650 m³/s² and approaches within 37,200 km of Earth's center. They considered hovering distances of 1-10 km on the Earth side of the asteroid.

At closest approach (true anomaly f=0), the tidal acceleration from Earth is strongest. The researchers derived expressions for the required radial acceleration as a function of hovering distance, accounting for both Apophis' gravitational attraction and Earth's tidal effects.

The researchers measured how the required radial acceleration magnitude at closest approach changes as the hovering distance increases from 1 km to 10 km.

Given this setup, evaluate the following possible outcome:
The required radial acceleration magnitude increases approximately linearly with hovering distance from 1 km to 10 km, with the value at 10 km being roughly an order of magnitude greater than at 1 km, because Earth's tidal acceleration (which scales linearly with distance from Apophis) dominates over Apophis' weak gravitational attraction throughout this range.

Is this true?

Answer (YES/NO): YES